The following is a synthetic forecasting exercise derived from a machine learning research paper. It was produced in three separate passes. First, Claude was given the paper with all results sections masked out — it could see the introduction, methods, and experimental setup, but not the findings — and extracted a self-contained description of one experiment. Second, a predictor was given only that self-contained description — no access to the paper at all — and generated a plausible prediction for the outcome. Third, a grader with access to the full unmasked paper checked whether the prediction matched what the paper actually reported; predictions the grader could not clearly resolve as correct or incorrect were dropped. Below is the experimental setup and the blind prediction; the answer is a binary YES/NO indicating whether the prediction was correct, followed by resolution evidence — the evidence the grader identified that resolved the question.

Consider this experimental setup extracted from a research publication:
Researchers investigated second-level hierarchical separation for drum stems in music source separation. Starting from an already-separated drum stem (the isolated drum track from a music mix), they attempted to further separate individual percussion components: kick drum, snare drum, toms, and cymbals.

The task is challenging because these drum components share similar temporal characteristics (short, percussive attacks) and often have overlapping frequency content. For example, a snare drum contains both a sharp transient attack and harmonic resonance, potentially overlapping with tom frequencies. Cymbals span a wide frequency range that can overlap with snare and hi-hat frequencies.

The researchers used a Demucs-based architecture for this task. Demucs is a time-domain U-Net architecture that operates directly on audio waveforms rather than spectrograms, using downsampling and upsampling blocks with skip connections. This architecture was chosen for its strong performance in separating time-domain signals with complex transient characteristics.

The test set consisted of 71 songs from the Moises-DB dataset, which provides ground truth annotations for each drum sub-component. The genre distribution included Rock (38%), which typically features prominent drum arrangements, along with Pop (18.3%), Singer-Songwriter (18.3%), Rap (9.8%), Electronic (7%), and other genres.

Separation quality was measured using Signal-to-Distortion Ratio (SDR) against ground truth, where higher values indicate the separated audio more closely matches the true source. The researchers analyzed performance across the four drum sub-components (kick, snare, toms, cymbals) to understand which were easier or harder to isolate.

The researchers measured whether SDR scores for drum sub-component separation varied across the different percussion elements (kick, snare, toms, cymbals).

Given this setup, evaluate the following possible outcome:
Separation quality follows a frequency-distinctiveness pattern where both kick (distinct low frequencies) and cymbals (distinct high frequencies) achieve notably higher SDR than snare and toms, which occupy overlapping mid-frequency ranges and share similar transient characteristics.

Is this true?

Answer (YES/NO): NO